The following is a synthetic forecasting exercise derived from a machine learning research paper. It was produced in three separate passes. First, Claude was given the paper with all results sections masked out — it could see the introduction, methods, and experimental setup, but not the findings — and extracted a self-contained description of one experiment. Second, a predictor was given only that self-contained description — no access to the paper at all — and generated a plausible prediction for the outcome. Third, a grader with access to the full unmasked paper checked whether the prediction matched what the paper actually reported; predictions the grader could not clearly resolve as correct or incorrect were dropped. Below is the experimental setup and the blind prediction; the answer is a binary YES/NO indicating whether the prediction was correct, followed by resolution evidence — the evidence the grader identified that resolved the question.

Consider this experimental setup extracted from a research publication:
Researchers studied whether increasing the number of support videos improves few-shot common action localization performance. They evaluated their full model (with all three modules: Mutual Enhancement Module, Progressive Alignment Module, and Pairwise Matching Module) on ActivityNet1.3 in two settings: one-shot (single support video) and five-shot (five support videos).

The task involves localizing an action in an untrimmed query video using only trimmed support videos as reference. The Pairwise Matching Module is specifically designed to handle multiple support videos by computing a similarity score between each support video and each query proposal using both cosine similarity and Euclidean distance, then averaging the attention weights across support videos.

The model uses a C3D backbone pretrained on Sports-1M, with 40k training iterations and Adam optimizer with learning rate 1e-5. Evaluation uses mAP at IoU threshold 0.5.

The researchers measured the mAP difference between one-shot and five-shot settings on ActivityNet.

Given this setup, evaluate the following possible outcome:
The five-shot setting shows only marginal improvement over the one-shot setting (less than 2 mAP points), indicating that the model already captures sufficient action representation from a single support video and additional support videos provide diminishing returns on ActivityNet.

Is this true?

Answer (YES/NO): NO